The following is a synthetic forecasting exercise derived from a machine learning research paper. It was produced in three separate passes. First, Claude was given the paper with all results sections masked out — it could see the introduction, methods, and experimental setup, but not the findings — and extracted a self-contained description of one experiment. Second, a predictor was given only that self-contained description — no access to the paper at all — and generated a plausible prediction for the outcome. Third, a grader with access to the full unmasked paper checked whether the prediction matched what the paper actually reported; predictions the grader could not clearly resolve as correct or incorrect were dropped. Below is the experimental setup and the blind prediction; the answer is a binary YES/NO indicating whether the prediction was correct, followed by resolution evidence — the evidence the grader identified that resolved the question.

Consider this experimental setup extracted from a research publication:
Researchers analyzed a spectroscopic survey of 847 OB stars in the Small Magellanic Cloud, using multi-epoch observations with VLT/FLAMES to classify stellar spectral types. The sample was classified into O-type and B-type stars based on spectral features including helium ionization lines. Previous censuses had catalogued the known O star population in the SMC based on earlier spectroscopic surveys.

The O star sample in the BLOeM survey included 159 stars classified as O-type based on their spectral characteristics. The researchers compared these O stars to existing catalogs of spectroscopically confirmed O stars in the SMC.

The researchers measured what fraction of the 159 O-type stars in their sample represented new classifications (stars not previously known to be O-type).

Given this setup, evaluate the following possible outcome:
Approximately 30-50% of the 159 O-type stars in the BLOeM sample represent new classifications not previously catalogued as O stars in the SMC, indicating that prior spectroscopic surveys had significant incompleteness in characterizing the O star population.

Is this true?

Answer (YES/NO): YES